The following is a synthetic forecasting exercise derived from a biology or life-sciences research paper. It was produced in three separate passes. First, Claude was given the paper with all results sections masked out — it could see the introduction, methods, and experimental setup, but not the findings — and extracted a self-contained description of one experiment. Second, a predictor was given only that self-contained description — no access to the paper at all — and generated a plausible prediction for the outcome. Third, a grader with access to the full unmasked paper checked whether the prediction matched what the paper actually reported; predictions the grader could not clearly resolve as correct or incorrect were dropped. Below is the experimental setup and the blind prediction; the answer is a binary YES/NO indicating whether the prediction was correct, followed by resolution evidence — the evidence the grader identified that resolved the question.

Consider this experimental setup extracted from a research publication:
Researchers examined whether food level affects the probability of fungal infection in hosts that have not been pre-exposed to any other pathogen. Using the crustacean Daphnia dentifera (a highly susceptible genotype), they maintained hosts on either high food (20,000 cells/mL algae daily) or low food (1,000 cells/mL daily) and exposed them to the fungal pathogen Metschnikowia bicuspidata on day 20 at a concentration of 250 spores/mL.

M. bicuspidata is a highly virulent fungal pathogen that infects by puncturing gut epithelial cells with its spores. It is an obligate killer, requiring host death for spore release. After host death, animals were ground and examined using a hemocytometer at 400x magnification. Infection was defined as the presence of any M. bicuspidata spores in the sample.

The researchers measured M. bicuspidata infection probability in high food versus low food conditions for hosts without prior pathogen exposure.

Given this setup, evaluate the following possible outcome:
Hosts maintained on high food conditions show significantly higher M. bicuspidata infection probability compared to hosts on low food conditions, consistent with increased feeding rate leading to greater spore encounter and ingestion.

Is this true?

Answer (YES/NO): NO